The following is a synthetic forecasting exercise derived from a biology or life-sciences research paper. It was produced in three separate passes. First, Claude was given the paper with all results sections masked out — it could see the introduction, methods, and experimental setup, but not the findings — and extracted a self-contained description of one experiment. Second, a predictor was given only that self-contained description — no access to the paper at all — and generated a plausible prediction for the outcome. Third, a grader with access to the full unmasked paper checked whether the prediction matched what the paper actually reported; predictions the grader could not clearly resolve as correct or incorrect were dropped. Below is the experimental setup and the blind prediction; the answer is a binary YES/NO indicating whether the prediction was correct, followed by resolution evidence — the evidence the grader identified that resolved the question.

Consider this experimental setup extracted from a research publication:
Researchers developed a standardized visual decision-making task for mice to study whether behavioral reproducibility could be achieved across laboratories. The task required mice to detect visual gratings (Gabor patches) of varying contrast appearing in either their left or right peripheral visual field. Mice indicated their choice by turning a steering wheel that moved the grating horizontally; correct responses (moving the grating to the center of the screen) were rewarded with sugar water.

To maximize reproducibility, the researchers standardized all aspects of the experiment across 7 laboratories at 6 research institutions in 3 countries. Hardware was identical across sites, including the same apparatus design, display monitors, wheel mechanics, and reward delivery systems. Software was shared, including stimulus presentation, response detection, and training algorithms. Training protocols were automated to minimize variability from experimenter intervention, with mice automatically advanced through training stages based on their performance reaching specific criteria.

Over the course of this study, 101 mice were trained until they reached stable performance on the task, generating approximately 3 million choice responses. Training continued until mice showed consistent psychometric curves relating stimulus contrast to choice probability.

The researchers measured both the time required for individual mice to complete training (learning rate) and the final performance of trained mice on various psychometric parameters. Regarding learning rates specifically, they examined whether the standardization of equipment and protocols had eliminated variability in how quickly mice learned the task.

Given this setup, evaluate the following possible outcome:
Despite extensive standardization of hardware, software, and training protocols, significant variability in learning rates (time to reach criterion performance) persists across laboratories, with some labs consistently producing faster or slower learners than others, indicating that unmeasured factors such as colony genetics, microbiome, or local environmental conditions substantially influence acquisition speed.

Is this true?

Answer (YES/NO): YES